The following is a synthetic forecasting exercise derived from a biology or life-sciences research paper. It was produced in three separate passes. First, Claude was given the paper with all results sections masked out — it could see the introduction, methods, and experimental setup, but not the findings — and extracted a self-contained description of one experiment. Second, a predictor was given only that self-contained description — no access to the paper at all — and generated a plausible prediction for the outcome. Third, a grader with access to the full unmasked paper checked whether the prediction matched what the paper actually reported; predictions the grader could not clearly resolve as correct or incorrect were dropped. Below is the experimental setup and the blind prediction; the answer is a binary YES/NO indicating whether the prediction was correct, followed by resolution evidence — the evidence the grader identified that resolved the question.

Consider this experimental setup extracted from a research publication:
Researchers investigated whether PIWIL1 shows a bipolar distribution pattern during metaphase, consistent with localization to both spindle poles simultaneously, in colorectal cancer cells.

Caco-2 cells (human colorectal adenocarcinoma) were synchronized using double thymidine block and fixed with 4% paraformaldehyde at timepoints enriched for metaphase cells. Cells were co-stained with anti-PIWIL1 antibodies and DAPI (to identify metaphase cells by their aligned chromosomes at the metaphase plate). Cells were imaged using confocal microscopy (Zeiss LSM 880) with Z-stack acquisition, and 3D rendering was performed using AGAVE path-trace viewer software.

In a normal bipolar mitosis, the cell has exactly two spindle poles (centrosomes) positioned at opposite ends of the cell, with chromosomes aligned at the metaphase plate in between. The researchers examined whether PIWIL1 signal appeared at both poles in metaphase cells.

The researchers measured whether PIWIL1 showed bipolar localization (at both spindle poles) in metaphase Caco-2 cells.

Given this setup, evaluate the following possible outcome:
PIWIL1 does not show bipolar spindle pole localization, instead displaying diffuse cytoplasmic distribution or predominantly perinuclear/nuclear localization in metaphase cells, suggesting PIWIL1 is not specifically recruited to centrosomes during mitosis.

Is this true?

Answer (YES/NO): NO